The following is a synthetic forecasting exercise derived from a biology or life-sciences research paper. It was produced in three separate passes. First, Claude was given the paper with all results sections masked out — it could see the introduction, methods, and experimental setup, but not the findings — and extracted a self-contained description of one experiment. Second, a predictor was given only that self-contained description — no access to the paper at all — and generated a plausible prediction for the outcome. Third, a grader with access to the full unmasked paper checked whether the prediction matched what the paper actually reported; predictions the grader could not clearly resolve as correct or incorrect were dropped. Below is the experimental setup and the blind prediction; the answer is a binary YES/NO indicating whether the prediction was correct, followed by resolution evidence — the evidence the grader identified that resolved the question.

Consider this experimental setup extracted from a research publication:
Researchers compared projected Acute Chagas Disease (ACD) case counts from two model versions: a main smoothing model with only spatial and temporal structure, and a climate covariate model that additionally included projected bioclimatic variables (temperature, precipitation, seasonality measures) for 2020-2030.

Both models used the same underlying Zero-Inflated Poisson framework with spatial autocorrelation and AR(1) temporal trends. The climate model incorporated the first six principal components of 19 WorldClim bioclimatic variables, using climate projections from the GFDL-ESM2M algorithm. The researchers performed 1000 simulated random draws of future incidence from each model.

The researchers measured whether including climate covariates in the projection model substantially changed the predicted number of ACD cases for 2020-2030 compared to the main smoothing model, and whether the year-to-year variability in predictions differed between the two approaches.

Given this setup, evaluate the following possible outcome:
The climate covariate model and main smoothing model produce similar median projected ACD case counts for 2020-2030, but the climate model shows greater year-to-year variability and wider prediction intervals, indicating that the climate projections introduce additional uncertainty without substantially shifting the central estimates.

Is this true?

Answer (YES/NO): NO